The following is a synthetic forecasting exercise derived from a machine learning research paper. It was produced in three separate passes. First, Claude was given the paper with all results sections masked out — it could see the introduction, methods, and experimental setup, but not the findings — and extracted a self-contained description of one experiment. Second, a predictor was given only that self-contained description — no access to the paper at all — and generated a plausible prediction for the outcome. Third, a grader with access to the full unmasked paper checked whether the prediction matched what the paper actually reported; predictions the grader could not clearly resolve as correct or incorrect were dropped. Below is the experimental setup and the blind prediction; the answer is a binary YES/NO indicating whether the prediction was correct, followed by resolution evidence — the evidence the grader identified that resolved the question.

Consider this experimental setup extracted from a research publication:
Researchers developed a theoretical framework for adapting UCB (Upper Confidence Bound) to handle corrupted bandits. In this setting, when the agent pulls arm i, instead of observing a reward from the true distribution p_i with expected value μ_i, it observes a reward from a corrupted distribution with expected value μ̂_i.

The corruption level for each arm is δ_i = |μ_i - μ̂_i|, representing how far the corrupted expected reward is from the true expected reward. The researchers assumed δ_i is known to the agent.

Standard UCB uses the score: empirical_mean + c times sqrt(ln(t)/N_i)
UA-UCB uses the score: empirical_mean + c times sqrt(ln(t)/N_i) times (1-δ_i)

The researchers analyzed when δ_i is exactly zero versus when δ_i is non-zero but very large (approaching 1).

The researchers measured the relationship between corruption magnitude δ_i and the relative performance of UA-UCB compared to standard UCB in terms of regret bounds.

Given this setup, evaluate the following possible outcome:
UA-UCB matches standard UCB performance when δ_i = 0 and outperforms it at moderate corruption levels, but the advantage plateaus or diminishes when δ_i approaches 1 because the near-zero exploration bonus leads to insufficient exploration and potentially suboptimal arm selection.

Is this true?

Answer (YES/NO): NO